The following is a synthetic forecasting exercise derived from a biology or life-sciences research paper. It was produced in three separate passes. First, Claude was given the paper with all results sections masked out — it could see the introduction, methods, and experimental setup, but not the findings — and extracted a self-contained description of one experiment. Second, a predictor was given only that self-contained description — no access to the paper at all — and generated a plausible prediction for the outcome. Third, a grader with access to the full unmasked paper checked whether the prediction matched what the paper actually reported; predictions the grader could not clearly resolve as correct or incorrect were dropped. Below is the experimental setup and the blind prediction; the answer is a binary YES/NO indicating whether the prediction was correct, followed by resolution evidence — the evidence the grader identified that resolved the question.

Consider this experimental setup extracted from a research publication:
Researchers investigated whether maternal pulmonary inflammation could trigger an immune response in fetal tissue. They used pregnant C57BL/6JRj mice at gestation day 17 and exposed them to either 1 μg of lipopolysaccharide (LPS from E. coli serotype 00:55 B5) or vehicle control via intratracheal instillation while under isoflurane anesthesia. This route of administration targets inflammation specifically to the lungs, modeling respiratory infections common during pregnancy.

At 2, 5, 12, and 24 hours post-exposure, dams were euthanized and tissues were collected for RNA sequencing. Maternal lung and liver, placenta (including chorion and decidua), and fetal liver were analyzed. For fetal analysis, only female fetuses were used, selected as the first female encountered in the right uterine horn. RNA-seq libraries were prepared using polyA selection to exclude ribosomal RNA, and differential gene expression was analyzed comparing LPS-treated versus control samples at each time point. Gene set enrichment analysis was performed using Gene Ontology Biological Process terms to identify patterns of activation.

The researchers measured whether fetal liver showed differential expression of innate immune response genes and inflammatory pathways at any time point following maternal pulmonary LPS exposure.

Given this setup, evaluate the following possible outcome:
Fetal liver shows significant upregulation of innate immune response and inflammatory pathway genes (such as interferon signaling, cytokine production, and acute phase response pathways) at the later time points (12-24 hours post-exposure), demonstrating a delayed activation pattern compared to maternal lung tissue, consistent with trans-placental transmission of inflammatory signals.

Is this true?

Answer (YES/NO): NO